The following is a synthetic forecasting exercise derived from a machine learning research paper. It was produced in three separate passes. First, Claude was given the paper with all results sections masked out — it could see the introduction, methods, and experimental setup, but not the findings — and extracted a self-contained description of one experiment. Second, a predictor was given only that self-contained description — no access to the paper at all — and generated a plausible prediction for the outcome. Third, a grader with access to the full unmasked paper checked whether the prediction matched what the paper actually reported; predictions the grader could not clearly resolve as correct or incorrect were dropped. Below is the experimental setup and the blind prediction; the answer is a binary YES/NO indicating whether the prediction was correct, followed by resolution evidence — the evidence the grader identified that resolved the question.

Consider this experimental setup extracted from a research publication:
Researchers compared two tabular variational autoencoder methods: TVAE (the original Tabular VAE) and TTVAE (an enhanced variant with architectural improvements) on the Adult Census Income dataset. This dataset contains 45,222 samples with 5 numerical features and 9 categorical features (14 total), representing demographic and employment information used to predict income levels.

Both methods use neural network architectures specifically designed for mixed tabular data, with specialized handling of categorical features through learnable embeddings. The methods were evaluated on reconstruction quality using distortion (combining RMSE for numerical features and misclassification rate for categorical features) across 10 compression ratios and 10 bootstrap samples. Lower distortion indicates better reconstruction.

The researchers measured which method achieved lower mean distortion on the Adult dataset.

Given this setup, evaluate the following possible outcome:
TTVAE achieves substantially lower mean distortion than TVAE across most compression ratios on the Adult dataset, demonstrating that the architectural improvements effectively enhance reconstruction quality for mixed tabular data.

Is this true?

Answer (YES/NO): NO